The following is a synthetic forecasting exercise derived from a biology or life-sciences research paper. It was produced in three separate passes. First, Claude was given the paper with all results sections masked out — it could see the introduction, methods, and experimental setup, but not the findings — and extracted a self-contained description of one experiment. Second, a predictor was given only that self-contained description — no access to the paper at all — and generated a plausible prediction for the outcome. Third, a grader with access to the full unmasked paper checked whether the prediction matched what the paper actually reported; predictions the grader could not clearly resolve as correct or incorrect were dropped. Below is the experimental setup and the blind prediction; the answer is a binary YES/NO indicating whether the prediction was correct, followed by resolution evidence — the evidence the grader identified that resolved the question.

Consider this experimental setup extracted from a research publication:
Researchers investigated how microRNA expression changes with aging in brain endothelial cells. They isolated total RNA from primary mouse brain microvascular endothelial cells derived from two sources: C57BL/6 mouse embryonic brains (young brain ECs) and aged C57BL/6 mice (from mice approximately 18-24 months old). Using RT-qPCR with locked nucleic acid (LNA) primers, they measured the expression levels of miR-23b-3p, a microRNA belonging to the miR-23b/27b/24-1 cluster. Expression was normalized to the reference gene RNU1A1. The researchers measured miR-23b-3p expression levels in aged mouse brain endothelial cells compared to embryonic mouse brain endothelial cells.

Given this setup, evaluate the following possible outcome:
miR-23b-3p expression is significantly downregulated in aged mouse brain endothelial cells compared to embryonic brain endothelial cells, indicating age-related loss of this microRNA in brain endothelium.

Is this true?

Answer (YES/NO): YES